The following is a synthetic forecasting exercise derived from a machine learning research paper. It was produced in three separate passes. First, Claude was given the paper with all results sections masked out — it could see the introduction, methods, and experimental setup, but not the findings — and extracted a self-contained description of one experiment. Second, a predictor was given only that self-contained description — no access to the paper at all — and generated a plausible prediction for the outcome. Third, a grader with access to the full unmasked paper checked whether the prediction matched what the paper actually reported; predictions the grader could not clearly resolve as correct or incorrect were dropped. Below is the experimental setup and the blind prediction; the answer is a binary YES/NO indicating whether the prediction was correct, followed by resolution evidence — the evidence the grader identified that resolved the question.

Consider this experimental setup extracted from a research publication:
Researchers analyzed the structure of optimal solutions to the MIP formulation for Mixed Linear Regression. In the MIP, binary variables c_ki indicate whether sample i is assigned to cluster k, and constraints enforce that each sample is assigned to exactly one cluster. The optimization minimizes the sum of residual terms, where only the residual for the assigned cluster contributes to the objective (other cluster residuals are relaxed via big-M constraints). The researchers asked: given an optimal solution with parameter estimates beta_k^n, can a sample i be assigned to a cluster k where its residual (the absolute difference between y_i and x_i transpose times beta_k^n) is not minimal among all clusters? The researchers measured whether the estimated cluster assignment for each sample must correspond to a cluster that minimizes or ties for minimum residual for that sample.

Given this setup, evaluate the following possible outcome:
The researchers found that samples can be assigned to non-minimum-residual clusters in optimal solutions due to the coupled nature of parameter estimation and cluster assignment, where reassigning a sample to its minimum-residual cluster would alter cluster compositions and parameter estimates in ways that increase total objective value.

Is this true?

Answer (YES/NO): NO